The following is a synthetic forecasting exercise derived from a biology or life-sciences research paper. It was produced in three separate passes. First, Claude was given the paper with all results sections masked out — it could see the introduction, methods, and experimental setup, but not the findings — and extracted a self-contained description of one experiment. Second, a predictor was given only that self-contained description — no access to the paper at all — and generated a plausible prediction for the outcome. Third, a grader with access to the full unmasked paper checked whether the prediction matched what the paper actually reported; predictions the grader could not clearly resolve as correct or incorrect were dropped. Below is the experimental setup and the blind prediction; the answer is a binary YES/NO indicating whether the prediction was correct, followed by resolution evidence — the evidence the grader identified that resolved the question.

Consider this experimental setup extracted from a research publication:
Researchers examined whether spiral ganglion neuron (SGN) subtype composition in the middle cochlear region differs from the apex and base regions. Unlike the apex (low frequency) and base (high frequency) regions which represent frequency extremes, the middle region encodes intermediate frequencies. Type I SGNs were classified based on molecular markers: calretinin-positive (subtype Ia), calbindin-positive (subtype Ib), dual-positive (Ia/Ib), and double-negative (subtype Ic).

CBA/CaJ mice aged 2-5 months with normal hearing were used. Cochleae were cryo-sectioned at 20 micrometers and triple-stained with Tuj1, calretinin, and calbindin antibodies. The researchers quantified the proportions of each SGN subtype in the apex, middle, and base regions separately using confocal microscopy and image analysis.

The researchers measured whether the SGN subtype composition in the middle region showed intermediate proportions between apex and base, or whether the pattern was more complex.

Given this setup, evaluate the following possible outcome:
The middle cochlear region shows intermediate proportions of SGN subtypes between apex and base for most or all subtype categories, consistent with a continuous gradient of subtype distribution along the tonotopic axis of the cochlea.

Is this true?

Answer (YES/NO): YES